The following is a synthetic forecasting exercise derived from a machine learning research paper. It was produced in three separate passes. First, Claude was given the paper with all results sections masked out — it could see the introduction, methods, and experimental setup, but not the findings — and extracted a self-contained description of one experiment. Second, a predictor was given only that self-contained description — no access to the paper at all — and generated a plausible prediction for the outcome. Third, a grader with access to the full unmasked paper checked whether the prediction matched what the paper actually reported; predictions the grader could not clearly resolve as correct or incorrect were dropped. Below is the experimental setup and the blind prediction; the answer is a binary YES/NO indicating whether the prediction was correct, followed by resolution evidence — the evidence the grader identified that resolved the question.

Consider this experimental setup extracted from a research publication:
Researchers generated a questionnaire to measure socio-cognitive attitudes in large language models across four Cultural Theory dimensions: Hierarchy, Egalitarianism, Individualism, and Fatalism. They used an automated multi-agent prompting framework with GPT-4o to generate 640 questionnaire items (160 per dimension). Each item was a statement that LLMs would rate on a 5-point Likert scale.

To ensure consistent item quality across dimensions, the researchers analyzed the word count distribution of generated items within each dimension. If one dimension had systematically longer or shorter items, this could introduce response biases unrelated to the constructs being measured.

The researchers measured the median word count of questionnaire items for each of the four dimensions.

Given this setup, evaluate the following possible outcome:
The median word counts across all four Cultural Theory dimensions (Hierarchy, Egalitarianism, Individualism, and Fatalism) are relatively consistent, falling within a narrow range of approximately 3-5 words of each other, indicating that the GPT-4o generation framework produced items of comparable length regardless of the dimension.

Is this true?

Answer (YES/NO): YES